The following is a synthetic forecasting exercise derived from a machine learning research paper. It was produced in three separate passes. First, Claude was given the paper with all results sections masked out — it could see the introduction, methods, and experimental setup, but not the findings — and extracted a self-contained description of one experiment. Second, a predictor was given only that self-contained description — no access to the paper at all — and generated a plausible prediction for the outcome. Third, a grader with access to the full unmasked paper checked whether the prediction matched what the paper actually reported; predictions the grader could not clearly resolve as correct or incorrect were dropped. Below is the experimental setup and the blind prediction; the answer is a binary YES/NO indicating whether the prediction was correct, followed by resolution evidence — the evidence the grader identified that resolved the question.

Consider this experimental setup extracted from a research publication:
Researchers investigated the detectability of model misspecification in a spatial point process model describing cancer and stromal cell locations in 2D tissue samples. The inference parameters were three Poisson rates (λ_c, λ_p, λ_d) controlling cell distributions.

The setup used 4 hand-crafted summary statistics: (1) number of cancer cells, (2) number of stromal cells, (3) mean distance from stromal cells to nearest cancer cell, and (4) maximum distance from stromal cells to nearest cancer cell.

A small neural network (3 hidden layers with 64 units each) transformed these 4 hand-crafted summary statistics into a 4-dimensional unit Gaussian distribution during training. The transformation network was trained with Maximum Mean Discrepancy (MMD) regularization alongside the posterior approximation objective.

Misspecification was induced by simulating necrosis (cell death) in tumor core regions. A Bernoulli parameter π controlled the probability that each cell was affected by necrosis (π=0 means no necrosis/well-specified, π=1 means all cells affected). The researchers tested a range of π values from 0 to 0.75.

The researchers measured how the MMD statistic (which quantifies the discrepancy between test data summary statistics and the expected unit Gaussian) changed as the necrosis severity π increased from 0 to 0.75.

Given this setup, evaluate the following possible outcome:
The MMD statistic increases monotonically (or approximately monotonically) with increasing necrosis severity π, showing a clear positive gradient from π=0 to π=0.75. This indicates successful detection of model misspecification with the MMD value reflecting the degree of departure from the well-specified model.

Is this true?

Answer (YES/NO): YES